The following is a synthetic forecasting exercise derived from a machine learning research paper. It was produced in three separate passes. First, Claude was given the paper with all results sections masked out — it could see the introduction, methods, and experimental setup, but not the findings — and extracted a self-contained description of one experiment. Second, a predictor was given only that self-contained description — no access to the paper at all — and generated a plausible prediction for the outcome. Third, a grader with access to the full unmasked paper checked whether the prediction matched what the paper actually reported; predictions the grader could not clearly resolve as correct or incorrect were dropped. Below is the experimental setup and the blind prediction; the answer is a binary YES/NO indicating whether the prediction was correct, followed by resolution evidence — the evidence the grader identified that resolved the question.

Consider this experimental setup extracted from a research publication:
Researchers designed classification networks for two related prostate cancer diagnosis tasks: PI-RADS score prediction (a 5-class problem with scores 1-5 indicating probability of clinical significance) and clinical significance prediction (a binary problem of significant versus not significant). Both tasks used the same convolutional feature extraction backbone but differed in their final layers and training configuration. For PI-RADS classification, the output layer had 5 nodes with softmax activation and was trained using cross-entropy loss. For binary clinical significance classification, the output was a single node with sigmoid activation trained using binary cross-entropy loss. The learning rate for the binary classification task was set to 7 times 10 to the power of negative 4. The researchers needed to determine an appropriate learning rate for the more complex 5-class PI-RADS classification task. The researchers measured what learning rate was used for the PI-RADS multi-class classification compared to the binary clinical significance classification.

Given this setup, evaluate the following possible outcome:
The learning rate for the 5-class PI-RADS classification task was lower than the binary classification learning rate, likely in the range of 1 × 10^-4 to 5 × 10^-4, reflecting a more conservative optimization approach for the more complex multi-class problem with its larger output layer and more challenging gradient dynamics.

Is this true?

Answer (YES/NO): NO